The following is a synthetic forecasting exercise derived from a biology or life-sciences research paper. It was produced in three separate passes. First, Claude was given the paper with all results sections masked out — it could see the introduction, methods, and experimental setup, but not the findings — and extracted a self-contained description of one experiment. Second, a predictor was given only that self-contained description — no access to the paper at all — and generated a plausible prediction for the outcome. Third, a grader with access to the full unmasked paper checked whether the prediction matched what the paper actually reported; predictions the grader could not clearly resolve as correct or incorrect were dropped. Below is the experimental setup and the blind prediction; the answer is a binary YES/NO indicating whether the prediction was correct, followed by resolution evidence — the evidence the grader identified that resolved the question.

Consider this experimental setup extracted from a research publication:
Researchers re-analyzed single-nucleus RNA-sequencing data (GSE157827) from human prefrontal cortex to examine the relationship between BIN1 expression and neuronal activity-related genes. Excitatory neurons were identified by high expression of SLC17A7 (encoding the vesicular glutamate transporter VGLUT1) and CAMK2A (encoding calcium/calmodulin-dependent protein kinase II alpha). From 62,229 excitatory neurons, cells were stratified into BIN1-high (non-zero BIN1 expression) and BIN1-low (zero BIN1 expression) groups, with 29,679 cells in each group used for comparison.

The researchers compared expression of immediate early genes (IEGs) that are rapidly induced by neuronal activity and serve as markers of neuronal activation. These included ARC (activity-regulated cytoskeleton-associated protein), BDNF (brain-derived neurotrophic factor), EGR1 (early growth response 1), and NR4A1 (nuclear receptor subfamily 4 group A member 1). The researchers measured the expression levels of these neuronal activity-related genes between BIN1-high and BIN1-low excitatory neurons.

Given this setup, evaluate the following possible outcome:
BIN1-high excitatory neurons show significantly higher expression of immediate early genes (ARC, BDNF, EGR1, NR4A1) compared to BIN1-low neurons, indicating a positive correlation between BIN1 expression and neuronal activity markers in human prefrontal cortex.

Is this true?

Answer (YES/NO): YES